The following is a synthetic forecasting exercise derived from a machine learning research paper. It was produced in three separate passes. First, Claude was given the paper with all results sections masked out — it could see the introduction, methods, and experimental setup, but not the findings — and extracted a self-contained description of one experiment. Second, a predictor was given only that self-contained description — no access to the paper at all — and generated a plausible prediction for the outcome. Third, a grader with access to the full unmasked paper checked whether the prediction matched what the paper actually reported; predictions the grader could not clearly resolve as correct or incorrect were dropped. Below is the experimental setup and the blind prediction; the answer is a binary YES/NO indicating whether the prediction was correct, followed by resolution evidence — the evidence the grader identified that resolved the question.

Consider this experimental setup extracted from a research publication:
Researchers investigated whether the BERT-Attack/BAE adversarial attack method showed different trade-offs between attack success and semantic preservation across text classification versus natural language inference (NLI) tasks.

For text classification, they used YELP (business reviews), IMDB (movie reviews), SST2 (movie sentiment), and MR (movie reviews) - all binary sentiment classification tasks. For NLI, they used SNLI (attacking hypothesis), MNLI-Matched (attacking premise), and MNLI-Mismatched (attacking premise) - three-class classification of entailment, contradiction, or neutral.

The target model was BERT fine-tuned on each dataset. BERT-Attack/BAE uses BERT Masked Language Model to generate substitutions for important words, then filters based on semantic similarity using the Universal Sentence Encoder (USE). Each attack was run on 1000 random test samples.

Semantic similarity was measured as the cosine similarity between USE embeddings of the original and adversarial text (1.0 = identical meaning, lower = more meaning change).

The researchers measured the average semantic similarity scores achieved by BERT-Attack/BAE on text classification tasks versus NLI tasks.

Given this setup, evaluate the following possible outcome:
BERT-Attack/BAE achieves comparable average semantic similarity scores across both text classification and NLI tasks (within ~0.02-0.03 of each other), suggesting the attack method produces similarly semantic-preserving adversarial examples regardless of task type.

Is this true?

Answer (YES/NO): NO